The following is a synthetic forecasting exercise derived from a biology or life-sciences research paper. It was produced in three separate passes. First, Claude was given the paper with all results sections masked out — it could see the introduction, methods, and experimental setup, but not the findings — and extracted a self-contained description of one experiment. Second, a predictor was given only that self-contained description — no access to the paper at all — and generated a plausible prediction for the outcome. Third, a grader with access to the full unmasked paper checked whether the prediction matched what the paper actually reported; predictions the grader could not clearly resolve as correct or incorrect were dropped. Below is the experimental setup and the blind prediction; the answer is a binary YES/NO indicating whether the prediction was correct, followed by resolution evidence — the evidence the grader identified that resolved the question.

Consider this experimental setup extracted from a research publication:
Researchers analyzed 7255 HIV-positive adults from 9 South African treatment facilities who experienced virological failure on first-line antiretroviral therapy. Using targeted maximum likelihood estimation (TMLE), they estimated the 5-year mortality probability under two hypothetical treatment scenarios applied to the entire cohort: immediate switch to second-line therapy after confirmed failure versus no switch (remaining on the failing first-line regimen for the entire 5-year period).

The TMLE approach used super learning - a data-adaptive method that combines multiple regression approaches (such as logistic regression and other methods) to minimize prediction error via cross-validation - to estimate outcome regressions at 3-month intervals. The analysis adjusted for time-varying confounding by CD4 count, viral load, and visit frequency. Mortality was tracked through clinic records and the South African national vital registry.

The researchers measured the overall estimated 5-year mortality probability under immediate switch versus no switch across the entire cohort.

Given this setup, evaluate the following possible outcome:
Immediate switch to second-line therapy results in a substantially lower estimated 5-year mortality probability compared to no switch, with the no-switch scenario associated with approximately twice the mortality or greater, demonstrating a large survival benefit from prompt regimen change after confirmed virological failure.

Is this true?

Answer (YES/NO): YES